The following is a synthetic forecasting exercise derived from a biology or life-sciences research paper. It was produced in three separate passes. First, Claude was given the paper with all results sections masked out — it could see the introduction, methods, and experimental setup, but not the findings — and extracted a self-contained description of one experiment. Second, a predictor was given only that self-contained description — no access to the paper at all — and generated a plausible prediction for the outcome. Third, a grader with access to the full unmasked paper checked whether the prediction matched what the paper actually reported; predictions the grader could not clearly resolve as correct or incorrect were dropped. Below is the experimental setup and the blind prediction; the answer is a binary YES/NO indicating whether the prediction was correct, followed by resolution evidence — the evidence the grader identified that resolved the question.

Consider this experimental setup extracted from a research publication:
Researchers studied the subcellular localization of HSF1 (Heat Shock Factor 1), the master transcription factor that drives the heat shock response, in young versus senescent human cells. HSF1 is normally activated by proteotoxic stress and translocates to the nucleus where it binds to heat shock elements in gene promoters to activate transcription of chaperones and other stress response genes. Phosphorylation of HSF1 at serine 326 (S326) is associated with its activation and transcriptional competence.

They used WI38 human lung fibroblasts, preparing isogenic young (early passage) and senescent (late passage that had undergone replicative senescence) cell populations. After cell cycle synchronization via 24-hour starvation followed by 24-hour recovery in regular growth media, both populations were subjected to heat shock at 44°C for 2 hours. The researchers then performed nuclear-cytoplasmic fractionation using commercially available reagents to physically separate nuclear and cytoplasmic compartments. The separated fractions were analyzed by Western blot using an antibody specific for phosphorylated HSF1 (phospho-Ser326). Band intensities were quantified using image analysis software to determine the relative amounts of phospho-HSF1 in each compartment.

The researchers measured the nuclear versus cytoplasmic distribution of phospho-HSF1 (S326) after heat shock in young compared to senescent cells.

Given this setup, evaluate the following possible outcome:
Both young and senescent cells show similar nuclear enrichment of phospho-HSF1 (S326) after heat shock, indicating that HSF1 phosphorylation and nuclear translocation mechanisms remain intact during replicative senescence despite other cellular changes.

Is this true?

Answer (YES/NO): NO